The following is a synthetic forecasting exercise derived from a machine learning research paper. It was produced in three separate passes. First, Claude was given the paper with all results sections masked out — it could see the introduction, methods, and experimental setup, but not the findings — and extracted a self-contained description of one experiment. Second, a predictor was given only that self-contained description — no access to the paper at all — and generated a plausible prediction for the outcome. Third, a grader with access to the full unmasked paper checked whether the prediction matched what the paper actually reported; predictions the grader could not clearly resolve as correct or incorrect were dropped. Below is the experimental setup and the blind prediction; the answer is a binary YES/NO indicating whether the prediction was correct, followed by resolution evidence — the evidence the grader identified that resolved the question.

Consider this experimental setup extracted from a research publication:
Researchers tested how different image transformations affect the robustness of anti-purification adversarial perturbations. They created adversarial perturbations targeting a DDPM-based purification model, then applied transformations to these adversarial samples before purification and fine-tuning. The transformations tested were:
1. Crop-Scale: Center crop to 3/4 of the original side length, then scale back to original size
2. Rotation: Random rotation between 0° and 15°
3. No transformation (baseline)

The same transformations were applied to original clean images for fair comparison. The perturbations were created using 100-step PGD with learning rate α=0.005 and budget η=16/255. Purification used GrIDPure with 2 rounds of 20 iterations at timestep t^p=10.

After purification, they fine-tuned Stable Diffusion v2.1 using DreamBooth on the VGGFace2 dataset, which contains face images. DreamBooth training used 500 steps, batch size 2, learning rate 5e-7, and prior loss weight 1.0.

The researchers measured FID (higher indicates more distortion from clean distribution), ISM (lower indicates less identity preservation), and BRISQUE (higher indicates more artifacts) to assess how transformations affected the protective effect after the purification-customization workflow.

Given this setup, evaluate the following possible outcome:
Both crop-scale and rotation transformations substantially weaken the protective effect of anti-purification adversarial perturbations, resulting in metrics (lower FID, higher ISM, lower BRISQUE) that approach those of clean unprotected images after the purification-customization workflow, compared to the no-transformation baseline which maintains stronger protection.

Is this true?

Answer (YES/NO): NO